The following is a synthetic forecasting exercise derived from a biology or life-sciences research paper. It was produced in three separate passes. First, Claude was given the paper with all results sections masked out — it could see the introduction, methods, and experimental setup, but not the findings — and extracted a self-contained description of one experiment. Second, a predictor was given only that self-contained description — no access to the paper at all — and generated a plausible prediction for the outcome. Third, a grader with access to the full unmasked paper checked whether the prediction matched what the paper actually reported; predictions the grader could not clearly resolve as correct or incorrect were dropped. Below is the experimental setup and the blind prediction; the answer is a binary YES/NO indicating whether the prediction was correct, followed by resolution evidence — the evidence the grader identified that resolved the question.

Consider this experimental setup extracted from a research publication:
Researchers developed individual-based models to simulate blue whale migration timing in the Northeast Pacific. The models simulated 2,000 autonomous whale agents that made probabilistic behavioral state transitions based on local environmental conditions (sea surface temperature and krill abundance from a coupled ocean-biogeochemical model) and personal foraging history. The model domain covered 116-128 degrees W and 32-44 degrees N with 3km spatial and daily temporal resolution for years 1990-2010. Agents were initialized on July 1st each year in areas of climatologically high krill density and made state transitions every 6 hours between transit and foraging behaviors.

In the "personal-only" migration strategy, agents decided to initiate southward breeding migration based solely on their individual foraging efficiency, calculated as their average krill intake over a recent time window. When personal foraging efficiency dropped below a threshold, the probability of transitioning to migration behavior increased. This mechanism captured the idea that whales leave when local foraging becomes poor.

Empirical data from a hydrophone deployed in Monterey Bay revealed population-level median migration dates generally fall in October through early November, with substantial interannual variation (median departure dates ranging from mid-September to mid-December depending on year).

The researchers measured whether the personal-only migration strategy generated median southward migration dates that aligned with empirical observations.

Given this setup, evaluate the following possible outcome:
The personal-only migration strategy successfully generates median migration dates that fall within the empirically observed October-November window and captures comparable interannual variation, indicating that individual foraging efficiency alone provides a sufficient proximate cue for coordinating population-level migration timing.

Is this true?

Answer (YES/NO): NO